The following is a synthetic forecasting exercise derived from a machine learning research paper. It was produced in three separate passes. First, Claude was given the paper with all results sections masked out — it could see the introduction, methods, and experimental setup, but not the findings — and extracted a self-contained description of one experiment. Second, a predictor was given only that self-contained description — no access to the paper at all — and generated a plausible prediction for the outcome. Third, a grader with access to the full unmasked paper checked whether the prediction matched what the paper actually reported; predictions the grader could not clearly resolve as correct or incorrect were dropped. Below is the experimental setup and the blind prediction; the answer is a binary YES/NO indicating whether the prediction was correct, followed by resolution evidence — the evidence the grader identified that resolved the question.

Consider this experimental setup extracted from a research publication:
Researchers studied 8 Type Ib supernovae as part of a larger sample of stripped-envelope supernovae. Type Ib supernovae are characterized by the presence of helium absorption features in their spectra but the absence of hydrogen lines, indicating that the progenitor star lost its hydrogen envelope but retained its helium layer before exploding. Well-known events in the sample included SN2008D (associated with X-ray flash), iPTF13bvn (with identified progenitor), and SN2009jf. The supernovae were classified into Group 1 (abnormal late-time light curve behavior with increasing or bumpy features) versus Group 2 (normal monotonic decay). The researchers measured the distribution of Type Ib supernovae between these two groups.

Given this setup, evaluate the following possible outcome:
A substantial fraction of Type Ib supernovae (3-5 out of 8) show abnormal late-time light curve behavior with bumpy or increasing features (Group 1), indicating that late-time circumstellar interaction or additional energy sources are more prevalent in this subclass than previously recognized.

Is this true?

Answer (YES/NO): NO